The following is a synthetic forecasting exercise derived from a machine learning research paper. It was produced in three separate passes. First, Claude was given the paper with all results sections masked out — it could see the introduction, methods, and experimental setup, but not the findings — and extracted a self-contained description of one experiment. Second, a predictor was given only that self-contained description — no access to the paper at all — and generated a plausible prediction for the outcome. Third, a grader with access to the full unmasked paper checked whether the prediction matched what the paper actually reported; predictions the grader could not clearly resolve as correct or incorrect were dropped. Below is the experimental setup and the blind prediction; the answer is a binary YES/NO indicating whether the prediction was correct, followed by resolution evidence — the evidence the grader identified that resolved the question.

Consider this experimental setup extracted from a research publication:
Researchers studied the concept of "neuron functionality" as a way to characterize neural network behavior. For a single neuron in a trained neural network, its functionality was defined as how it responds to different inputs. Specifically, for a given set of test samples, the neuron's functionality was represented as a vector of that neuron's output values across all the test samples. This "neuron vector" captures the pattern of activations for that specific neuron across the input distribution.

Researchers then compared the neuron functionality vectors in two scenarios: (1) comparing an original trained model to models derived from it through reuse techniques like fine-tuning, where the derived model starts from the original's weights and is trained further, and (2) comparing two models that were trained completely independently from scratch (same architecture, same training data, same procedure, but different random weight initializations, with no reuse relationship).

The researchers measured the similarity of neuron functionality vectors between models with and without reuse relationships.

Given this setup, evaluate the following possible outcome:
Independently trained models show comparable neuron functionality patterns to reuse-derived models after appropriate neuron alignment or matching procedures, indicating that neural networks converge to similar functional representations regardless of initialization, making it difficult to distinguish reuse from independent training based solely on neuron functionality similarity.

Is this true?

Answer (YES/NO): NO